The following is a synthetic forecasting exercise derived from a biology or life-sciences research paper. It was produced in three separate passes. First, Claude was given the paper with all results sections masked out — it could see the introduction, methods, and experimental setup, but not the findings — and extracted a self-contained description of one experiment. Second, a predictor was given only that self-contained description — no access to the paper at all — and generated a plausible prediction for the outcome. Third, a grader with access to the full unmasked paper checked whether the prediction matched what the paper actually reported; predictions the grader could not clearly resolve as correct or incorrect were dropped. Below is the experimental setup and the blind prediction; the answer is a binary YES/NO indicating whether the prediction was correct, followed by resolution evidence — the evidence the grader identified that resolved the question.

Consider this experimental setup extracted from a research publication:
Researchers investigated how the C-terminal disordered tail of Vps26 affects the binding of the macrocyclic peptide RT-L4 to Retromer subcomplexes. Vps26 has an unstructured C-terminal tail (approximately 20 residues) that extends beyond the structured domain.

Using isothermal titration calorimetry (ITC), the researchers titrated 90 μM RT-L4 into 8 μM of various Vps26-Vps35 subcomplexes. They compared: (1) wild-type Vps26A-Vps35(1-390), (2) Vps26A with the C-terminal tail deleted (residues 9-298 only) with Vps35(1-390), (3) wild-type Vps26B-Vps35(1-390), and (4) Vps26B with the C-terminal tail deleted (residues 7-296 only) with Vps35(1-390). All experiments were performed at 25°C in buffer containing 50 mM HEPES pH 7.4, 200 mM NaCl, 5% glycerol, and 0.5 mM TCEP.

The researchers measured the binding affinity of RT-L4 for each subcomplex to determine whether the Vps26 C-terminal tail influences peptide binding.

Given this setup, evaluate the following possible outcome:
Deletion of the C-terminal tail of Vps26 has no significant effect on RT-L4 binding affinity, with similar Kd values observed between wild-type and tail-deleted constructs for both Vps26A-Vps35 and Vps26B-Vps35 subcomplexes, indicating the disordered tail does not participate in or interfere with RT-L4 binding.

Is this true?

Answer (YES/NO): NO